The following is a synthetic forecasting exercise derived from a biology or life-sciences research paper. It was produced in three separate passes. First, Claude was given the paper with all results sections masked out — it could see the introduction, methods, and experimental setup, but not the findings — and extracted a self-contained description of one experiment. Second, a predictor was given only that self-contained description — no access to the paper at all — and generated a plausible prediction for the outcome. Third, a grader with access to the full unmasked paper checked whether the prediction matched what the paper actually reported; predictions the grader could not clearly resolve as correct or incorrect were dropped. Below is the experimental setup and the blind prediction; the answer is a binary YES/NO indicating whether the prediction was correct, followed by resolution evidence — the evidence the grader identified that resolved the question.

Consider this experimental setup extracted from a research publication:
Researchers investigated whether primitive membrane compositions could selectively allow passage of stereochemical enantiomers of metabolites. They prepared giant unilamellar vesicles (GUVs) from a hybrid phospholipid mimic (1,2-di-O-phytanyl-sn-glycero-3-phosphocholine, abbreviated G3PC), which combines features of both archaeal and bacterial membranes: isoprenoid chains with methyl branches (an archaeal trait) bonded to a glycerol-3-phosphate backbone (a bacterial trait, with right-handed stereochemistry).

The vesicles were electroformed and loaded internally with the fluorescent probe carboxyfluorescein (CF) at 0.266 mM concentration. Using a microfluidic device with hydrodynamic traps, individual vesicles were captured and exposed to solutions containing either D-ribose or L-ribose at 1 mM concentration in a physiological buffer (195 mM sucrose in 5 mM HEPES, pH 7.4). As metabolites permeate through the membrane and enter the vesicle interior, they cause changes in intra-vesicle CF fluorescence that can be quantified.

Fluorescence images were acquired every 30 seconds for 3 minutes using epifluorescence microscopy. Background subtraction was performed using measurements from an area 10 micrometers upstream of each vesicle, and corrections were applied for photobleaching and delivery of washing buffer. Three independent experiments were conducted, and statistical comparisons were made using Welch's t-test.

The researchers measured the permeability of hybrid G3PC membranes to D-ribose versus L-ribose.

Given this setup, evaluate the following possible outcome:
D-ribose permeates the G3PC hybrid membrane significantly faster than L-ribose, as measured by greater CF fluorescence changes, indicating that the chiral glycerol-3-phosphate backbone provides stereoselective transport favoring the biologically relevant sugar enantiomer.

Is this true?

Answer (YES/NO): YES